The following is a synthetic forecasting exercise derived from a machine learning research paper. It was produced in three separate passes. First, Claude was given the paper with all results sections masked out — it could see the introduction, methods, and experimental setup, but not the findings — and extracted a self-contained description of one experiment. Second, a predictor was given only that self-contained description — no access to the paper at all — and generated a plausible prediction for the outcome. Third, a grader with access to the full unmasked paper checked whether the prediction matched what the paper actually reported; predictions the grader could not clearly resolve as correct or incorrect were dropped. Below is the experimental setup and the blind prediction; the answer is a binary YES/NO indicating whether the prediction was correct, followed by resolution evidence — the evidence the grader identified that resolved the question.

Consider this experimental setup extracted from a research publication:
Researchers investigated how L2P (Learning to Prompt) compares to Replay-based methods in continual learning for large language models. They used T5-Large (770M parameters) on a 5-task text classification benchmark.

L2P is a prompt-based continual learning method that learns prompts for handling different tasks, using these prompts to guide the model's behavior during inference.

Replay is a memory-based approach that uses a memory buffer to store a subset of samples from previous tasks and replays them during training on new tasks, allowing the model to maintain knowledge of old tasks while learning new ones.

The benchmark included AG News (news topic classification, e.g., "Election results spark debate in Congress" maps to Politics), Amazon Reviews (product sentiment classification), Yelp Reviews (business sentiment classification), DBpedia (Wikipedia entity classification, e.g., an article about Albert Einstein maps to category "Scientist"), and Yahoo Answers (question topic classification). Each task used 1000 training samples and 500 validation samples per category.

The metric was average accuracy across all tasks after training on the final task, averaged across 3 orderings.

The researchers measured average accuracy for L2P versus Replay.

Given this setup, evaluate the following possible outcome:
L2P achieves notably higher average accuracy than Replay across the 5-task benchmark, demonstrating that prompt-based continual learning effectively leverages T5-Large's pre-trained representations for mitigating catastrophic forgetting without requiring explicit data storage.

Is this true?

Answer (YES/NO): YES